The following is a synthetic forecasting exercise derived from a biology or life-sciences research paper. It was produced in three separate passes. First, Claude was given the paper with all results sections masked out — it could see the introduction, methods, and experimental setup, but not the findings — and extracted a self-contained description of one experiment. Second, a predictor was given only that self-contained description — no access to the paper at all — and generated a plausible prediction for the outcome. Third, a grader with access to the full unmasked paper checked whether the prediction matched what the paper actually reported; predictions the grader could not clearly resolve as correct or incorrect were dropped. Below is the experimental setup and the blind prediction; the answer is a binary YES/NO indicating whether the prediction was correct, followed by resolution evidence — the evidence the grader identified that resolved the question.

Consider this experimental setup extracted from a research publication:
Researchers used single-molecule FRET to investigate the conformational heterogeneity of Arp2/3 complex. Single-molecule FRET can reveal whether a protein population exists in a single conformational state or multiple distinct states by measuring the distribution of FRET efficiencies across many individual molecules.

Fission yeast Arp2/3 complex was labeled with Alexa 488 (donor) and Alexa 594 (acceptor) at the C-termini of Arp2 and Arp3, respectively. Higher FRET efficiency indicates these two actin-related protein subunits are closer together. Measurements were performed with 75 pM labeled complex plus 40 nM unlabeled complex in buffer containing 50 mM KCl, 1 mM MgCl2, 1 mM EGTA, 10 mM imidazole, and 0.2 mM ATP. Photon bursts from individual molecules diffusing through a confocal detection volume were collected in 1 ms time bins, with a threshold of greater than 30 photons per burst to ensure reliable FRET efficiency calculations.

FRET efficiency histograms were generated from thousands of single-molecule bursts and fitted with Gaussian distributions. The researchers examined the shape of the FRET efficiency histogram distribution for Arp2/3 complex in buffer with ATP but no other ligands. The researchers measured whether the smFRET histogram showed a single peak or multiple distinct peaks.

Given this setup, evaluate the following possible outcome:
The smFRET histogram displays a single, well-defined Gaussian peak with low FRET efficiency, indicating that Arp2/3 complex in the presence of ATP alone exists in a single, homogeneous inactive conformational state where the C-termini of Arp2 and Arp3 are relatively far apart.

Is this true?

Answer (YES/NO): NO